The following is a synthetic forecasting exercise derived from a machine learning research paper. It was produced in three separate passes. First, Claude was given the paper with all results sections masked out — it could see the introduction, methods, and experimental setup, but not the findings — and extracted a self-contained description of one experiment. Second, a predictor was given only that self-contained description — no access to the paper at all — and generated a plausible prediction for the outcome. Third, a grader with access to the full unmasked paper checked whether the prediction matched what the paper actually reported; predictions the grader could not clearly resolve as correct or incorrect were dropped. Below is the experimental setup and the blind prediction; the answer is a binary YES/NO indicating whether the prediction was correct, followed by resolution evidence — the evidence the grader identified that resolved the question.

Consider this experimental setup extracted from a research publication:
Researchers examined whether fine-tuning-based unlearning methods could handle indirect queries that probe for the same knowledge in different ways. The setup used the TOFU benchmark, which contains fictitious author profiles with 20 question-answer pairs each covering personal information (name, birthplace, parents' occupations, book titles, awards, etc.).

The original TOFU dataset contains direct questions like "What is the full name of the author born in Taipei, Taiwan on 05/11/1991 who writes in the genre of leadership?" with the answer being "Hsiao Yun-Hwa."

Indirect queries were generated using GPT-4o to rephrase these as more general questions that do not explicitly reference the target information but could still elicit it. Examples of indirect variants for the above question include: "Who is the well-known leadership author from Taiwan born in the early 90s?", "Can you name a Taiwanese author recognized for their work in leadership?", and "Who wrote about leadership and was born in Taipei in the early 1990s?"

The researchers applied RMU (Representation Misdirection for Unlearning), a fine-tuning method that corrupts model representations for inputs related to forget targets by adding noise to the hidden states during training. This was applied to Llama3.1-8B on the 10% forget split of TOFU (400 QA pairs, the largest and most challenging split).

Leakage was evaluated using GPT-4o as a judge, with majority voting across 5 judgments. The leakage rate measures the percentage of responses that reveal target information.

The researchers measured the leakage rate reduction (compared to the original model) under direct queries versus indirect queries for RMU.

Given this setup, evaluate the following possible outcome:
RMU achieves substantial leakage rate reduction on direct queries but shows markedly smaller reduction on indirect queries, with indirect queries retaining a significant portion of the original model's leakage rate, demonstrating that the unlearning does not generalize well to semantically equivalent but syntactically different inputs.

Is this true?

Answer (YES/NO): YES